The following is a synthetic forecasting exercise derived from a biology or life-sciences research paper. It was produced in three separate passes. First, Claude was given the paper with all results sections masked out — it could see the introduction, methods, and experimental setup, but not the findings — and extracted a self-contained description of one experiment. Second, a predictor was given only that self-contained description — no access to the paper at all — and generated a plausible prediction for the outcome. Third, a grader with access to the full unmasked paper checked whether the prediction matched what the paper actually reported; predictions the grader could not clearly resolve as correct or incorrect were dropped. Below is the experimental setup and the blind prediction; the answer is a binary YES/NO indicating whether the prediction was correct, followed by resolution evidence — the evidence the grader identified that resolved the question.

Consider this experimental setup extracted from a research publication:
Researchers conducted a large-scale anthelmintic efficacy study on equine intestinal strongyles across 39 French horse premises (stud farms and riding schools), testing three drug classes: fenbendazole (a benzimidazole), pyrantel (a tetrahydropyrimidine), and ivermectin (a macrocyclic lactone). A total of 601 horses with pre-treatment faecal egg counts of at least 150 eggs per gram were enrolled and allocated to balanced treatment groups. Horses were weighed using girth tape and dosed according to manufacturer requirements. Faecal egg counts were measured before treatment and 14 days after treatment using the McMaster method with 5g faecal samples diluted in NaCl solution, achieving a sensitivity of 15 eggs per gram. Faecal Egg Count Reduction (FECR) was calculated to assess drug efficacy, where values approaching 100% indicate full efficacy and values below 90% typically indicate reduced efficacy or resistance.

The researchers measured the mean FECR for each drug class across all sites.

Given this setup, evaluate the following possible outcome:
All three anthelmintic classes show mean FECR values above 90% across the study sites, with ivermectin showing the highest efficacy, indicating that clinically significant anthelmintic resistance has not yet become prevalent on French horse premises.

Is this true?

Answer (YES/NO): NO